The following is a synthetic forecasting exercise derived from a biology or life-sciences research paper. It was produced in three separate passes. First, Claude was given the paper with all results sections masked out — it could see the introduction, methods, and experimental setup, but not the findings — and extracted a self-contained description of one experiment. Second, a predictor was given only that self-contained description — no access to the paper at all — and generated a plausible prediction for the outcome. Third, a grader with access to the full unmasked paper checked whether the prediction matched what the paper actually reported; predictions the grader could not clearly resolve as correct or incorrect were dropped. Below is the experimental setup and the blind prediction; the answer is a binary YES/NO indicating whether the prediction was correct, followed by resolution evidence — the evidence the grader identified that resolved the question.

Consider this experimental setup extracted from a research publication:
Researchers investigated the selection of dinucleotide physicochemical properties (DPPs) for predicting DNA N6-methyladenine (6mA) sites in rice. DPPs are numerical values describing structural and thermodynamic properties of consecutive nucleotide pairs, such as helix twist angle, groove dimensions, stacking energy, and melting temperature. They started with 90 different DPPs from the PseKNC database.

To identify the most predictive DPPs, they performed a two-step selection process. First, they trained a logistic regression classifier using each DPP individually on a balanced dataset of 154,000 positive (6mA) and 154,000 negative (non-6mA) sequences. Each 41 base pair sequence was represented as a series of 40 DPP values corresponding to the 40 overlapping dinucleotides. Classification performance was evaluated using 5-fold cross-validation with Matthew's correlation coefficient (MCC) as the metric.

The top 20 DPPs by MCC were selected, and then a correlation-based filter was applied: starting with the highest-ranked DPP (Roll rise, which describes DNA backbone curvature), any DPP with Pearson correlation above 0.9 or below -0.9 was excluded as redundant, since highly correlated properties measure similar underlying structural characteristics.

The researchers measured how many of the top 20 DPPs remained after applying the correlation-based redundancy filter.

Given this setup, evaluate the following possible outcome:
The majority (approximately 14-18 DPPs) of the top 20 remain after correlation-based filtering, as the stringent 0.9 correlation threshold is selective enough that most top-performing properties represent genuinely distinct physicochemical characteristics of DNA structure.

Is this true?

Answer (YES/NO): NO